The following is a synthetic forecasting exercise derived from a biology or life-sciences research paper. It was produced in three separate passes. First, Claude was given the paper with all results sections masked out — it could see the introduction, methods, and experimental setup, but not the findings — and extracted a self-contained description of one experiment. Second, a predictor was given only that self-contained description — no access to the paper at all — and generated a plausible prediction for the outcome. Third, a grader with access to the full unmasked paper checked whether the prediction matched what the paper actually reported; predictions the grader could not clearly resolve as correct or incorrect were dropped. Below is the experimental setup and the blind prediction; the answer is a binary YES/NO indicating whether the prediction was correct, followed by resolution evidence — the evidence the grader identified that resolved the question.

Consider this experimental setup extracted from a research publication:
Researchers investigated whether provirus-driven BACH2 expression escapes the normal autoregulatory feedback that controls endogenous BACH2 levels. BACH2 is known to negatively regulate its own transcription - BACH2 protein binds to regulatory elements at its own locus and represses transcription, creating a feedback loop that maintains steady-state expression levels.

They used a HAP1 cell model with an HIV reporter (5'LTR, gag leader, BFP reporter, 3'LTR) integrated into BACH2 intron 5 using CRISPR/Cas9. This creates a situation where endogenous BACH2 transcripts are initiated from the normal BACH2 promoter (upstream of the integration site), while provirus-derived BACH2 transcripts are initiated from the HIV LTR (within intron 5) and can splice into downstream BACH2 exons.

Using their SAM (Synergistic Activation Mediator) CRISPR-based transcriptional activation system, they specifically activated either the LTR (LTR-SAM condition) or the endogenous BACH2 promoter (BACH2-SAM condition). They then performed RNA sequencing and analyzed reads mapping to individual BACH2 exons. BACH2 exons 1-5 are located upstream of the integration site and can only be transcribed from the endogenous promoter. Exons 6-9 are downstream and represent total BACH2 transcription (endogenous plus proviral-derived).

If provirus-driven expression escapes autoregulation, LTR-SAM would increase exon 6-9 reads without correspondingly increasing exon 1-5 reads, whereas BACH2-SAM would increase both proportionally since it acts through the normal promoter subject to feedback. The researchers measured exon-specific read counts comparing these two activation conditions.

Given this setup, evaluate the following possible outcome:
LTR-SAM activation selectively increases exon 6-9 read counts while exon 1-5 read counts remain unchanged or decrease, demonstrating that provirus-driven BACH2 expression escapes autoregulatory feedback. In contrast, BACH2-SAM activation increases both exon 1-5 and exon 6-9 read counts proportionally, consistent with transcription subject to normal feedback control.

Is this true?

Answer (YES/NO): YES